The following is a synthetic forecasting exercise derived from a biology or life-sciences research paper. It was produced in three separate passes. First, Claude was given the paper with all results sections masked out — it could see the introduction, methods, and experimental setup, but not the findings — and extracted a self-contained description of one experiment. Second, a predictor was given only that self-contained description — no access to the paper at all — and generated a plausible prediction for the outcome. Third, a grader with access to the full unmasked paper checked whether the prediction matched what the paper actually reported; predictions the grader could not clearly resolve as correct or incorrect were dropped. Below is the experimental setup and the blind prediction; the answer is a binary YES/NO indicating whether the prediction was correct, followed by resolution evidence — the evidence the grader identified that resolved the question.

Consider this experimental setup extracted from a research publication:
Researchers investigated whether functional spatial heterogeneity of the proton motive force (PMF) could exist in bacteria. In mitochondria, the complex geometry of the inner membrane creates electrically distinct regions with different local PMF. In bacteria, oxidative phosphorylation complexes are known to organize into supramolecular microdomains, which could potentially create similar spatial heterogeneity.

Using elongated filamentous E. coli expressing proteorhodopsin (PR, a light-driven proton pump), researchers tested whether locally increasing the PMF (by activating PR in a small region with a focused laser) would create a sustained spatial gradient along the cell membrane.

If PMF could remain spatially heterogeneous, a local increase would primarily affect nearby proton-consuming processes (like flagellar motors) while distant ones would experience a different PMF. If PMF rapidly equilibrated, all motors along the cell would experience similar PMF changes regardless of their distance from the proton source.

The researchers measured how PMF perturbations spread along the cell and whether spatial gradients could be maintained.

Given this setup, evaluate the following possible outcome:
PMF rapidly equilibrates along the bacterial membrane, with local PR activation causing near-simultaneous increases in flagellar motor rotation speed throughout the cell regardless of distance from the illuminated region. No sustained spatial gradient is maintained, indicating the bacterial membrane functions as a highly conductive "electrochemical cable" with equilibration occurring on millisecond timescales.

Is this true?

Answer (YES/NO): YES